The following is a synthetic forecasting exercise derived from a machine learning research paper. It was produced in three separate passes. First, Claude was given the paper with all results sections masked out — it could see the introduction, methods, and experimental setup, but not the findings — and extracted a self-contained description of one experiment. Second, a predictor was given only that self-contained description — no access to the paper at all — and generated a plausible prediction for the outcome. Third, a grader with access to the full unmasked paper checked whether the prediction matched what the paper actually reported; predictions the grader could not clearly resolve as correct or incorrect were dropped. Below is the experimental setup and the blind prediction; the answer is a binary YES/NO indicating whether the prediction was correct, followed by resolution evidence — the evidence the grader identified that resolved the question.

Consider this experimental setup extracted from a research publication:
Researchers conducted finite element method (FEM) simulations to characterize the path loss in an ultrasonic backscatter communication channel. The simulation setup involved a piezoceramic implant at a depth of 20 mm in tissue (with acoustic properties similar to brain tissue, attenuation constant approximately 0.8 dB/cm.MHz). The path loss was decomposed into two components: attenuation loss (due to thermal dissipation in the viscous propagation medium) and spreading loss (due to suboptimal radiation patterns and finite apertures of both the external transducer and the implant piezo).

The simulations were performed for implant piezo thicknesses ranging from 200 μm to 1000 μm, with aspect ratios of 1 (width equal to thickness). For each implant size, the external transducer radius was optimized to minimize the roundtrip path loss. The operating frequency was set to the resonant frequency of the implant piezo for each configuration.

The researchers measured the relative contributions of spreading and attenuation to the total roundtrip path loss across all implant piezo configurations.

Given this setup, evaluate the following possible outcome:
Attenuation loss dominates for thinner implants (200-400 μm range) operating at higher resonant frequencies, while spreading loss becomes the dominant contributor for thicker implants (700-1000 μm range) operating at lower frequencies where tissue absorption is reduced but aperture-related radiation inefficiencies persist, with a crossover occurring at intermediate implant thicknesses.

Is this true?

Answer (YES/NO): NO